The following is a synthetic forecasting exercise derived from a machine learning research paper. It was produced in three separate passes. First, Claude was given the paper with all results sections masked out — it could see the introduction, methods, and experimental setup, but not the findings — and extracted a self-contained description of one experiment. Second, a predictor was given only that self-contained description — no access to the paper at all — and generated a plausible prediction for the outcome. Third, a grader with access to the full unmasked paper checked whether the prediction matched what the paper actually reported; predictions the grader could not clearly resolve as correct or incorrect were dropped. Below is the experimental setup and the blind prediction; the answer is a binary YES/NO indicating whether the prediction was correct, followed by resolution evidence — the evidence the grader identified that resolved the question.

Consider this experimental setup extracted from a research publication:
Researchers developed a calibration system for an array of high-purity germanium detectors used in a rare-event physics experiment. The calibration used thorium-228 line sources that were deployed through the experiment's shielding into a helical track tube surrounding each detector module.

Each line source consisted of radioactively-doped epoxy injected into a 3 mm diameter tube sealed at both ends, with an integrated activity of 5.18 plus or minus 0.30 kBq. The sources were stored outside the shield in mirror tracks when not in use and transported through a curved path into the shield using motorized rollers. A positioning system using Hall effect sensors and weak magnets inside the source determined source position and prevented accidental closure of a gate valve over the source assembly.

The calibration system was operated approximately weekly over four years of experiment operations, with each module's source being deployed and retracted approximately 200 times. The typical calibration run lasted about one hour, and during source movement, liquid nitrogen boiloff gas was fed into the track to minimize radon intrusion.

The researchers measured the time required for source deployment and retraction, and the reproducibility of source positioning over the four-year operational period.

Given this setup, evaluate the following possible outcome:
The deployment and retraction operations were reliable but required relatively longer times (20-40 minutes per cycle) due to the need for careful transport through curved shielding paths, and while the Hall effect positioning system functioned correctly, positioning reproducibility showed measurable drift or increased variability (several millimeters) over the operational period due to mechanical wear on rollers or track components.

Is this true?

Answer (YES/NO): NO